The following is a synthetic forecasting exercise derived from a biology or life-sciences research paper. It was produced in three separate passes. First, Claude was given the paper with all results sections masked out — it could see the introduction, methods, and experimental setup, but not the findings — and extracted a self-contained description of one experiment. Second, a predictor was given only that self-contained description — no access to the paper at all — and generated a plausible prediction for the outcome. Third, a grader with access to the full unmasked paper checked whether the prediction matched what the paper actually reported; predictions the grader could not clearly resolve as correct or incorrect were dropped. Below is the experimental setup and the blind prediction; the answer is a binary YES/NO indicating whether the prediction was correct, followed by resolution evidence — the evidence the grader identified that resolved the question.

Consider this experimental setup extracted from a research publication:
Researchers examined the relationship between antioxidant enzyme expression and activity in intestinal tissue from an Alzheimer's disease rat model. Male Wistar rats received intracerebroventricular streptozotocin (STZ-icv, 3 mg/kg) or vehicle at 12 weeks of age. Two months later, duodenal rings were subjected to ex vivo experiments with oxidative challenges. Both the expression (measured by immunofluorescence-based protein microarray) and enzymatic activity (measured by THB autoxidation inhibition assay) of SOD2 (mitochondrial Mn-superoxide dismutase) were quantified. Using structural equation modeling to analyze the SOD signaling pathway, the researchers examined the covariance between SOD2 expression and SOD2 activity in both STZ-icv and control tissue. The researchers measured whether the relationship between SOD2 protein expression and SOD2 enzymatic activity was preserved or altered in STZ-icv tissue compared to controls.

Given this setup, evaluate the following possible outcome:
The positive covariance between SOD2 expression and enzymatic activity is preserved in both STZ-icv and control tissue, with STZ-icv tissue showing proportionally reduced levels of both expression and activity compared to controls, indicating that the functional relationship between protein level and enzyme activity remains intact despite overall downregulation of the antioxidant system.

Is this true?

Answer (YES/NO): NO